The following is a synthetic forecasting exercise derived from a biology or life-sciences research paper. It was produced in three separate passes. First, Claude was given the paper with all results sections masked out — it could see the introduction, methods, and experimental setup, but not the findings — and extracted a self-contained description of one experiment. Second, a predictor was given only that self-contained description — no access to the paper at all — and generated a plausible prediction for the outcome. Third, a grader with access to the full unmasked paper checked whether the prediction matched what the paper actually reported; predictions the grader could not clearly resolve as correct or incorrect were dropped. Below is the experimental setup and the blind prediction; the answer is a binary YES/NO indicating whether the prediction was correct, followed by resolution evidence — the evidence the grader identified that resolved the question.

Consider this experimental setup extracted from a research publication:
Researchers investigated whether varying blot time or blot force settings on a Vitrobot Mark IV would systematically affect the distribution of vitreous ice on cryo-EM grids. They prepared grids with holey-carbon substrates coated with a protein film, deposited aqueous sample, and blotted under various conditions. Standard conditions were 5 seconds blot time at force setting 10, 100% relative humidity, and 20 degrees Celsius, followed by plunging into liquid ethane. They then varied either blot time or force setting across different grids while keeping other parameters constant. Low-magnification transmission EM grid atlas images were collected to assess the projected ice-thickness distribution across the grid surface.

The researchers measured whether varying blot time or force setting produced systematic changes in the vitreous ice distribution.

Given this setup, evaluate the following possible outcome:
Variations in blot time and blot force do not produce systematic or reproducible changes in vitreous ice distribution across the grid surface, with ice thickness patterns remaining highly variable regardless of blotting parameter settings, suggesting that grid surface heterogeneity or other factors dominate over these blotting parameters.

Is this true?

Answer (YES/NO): YES